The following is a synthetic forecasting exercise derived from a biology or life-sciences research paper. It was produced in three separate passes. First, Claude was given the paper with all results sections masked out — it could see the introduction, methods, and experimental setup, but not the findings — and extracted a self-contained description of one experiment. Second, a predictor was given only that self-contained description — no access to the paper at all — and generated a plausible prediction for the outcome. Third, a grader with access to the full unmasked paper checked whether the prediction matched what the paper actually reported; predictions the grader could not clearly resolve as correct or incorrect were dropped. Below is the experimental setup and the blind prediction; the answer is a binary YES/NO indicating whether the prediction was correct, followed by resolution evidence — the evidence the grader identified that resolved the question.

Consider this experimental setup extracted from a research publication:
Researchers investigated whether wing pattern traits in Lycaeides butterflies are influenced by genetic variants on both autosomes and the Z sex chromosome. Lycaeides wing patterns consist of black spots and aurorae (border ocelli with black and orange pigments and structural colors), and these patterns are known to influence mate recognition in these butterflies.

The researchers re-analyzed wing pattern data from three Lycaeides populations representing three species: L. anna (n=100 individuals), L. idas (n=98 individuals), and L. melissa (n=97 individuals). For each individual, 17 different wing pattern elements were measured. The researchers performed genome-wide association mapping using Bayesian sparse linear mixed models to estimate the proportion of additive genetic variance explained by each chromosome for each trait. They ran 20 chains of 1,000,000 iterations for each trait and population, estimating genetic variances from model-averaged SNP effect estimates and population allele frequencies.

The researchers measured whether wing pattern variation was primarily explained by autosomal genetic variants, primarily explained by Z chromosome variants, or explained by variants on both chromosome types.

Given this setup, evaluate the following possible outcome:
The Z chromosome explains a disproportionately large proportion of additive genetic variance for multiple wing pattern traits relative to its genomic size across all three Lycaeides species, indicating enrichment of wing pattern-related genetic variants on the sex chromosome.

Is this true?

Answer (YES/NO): YES